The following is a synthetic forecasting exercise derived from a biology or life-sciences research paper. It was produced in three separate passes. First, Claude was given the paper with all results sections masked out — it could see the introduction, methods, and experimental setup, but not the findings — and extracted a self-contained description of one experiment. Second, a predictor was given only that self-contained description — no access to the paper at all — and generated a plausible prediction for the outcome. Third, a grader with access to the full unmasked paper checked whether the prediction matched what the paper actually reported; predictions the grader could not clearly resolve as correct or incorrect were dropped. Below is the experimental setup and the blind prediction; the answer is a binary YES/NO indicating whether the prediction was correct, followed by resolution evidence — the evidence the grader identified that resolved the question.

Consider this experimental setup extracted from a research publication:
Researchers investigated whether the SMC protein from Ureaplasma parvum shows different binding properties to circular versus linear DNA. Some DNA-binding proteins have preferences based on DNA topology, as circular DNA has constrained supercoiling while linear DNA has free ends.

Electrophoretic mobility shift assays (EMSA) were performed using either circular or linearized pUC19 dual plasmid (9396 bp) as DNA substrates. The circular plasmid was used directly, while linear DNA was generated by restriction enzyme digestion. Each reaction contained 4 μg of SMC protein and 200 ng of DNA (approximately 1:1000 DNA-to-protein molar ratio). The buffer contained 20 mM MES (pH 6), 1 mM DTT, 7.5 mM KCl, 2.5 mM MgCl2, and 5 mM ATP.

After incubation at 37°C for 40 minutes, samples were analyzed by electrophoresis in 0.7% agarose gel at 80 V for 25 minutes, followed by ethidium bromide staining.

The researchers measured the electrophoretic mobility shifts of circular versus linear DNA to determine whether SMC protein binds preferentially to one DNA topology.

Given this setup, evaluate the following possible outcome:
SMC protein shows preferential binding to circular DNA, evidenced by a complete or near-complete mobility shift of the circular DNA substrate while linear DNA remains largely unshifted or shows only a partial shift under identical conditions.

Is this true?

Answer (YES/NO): NO